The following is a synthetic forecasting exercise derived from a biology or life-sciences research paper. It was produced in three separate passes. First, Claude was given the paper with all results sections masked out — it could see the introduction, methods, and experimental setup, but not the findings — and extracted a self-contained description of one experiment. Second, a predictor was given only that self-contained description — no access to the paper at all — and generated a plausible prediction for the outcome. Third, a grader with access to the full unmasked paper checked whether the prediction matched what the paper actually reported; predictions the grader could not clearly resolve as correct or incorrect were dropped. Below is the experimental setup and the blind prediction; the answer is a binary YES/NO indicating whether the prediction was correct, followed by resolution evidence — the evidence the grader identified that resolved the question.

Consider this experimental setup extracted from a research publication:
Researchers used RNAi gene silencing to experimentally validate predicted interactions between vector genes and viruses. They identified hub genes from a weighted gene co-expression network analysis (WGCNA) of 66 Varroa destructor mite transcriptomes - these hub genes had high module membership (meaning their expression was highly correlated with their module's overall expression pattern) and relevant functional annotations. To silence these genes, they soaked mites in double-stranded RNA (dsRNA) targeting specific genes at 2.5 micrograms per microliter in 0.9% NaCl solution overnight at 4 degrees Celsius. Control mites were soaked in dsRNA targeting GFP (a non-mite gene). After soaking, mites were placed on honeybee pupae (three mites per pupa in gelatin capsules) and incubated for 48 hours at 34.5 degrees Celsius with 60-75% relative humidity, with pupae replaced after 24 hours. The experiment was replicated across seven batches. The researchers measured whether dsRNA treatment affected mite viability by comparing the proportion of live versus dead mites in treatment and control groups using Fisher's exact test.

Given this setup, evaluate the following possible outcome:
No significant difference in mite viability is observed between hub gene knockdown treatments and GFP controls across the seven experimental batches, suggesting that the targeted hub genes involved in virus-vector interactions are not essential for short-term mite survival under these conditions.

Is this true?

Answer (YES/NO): YES